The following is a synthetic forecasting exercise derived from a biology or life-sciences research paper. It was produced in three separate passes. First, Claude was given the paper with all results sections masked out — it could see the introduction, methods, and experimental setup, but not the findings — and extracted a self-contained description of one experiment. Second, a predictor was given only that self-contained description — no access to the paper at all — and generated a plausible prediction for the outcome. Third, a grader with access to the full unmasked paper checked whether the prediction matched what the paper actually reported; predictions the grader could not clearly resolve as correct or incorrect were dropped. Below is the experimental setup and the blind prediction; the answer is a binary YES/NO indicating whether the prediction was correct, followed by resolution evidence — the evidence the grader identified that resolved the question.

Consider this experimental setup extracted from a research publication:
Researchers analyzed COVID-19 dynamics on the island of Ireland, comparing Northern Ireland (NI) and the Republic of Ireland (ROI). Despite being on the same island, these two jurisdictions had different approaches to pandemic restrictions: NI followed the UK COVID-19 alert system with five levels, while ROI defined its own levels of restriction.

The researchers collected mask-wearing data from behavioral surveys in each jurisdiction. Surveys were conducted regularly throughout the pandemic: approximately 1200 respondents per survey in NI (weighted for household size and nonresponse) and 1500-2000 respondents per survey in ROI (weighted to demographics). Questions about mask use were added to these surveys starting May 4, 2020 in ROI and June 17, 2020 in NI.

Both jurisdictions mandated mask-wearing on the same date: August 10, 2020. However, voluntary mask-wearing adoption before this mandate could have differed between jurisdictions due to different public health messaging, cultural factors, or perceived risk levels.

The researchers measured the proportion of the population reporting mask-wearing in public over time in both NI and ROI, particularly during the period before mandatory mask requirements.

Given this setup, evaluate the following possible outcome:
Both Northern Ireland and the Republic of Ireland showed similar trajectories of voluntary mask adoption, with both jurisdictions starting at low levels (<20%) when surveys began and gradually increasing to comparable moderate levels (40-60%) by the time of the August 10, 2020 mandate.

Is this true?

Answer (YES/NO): NO